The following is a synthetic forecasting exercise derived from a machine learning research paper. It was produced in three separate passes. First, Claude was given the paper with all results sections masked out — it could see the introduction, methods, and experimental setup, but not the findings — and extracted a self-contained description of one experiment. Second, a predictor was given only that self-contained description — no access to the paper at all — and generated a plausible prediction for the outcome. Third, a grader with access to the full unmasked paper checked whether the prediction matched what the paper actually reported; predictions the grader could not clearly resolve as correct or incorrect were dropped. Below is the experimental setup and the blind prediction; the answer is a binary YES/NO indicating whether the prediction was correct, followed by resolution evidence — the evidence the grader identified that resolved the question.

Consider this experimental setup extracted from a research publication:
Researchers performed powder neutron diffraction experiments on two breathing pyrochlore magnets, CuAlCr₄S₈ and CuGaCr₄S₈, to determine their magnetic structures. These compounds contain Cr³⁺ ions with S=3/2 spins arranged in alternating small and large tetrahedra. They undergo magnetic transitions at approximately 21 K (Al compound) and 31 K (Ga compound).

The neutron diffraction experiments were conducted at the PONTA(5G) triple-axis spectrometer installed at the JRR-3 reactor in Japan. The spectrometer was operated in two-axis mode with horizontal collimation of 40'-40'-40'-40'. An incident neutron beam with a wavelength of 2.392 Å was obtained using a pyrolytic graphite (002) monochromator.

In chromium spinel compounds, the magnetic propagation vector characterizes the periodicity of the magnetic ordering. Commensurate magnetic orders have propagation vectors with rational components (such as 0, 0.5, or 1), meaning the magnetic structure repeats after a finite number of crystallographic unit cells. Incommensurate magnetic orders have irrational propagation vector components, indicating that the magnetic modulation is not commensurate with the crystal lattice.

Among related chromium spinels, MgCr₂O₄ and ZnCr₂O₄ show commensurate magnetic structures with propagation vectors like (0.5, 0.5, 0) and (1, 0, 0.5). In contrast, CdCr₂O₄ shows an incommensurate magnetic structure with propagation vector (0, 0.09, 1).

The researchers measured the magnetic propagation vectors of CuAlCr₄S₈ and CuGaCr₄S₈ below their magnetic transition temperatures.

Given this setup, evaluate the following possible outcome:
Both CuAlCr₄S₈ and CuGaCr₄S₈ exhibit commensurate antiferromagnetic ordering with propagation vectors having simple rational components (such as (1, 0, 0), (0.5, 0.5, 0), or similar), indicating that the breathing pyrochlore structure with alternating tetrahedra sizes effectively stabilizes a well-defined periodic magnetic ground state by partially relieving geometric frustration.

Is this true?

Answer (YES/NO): NO